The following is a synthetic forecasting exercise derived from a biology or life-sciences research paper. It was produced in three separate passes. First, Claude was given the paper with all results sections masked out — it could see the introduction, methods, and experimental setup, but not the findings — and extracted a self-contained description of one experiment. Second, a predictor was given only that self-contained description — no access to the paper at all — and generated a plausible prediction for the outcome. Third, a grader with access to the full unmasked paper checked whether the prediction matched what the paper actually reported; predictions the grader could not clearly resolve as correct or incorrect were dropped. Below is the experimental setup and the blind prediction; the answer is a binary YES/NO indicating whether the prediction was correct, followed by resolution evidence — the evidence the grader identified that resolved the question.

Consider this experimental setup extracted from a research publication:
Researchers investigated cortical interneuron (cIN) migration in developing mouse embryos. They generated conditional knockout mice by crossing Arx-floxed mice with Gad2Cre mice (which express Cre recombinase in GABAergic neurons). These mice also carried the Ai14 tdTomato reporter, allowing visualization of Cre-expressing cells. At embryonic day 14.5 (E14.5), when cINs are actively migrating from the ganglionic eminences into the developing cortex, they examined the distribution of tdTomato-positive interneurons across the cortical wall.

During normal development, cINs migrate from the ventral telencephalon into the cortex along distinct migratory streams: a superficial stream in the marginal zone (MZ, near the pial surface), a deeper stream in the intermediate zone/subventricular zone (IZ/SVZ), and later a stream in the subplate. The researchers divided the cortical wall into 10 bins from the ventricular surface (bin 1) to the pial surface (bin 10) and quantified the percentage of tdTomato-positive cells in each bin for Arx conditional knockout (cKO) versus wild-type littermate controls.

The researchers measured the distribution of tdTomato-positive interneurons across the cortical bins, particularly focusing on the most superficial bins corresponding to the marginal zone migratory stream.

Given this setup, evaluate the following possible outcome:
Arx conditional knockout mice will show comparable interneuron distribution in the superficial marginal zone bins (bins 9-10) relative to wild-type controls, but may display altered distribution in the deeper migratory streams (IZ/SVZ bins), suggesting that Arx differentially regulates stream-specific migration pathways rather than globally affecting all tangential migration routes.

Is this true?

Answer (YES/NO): NO